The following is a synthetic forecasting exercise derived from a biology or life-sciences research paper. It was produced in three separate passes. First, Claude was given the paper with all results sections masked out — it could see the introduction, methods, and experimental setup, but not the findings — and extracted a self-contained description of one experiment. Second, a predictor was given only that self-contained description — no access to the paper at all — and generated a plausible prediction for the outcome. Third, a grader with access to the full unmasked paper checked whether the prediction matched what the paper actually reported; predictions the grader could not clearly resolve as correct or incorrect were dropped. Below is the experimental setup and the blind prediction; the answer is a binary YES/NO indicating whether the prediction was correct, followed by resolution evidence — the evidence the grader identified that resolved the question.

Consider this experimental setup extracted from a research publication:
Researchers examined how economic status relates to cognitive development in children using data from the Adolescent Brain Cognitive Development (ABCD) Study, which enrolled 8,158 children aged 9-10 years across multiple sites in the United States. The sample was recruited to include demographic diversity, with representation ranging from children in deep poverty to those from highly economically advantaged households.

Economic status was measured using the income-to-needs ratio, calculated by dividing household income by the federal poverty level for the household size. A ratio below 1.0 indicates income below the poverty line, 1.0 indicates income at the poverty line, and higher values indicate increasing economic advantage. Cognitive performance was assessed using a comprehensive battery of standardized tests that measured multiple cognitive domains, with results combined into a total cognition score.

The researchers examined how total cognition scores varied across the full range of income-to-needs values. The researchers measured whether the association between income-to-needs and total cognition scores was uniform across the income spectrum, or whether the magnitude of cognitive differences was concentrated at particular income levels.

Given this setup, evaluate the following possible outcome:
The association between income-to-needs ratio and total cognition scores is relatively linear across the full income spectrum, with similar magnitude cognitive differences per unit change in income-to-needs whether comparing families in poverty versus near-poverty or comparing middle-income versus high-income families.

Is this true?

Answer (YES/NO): NO